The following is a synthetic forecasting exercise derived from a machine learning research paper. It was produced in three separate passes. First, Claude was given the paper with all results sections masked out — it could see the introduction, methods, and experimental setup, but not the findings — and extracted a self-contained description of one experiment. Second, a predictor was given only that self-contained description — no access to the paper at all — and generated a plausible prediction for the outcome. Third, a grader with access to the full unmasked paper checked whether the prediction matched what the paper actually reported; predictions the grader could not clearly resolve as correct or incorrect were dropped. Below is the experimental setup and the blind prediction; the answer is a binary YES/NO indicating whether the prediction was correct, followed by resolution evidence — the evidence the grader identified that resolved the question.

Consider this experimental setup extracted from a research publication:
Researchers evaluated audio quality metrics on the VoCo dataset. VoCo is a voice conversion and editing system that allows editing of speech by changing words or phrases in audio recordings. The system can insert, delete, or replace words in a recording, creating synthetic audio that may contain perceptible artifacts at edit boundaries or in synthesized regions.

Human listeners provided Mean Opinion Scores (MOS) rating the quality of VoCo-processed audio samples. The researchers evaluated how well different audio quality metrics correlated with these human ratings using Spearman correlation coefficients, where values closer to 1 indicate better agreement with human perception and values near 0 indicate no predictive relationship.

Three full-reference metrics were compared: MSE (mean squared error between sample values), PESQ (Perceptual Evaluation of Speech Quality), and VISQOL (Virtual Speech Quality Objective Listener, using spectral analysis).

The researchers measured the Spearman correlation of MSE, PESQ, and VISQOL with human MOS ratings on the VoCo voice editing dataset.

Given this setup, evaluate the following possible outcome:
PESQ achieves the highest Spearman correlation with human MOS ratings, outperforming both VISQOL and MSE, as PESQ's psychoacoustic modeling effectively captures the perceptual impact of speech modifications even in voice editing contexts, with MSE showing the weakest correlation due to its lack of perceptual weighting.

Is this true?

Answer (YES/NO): NO